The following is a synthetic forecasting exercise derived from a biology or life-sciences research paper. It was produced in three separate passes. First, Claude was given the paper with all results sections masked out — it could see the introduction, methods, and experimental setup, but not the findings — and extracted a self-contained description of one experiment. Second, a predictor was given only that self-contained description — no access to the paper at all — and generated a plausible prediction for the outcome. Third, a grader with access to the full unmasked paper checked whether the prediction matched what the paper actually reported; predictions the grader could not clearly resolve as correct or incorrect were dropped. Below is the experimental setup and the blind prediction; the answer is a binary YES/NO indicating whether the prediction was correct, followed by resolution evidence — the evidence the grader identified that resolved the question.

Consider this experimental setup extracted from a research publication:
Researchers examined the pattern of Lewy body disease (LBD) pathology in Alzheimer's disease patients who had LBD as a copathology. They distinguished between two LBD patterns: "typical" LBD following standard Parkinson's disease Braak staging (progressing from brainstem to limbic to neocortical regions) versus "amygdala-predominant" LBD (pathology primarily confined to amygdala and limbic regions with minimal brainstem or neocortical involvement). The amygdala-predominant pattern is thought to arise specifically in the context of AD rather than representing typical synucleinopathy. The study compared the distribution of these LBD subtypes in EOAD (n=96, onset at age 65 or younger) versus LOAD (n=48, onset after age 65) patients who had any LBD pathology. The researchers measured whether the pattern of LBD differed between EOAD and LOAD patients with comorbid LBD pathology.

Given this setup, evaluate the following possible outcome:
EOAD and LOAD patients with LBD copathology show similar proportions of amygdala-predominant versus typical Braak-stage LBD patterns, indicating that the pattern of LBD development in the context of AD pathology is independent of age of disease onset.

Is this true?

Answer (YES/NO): NO